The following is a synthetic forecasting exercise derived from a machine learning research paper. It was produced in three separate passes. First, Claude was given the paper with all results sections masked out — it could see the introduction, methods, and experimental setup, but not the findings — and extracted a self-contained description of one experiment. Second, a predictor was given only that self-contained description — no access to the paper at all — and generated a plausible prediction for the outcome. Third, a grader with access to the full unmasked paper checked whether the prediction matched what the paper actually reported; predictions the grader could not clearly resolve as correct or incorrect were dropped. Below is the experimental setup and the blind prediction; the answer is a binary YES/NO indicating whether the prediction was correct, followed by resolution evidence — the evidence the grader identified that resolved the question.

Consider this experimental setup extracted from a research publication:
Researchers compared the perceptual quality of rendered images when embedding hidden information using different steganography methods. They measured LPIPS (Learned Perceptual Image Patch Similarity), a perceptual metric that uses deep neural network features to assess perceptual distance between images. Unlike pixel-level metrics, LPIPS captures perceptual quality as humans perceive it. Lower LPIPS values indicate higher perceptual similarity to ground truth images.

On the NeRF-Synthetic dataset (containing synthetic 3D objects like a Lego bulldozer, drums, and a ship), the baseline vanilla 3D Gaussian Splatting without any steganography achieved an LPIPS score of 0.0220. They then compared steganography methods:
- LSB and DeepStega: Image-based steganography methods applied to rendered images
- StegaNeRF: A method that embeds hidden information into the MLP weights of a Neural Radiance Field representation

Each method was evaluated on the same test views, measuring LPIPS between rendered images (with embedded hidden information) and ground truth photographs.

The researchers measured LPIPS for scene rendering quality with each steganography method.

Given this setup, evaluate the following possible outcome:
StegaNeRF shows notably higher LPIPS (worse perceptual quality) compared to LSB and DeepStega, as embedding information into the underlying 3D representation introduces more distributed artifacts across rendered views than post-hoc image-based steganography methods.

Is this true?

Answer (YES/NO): YES